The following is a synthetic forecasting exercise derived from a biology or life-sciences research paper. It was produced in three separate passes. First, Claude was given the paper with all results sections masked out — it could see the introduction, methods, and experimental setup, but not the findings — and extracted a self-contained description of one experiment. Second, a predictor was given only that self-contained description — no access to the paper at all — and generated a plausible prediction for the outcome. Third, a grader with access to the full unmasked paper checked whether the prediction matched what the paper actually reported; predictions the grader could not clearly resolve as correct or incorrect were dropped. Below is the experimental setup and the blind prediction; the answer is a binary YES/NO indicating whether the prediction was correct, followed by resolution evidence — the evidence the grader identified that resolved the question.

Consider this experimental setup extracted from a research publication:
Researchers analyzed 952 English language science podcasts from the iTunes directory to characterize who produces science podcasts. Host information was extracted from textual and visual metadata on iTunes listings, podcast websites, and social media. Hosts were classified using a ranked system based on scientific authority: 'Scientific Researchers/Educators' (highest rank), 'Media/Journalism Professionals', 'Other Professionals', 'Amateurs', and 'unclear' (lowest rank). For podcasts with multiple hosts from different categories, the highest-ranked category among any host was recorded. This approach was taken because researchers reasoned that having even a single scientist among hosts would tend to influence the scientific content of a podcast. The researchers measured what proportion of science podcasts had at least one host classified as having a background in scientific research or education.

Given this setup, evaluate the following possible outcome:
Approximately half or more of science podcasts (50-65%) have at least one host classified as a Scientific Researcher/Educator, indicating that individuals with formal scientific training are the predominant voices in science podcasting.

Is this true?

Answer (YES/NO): YES